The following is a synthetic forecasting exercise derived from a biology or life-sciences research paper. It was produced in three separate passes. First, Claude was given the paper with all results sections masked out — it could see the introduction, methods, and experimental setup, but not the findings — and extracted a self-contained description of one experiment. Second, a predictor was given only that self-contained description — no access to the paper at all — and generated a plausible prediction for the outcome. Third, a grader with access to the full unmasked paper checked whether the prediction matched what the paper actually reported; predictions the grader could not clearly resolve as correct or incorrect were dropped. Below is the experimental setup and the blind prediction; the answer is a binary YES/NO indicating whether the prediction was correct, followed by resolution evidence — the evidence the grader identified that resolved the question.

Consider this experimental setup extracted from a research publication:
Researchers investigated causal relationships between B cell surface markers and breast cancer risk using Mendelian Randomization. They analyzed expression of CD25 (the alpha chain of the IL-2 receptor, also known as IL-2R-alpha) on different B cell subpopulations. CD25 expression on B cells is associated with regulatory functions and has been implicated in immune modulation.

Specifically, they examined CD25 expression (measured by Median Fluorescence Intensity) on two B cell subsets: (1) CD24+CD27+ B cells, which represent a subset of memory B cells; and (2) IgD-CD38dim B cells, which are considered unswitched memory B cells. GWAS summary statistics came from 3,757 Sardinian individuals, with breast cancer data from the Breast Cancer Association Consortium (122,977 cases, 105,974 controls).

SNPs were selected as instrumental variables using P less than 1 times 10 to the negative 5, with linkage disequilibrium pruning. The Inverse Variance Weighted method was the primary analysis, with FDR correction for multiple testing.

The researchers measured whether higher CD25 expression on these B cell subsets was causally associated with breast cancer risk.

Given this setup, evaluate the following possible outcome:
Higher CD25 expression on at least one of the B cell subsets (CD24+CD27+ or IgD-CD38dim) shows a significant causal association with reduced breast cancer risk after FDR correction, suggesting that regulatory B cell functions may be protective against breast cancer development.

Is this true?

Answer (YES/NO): YES